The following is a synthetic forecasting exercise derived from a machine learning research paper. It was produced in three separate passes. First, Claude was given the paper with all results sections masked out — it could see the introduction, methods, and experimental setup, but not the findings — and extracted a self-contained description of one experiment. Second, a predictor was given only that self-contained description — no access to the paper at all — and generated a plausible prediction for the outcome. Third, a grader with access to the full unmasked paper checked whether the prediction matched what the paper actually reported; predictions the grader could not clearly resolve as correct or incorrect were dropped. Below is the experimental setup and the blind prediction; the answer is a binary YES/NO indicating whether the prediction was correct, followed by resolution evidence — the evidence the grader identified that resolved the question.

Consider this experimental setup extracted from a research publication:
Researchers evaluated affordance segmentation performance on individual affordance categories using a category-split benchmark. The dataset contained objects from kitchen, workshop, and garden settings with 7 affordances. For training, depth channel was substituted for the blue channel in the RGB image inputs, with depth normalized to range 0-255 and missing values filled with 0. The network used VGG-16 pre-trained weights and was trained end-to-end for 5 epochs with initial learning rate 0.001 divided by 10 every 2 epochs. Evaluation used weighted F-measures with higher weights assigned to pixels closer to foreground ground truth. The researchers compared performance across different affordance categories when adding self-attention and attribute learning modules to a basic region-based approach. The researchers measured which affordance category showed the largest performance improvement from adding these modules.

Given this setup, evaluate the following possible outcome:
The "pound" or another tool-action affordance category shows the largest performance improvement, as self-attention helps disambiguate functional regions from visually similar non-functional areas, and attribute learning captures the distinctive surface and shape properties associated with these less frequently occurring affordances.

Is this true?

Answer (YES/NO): NO